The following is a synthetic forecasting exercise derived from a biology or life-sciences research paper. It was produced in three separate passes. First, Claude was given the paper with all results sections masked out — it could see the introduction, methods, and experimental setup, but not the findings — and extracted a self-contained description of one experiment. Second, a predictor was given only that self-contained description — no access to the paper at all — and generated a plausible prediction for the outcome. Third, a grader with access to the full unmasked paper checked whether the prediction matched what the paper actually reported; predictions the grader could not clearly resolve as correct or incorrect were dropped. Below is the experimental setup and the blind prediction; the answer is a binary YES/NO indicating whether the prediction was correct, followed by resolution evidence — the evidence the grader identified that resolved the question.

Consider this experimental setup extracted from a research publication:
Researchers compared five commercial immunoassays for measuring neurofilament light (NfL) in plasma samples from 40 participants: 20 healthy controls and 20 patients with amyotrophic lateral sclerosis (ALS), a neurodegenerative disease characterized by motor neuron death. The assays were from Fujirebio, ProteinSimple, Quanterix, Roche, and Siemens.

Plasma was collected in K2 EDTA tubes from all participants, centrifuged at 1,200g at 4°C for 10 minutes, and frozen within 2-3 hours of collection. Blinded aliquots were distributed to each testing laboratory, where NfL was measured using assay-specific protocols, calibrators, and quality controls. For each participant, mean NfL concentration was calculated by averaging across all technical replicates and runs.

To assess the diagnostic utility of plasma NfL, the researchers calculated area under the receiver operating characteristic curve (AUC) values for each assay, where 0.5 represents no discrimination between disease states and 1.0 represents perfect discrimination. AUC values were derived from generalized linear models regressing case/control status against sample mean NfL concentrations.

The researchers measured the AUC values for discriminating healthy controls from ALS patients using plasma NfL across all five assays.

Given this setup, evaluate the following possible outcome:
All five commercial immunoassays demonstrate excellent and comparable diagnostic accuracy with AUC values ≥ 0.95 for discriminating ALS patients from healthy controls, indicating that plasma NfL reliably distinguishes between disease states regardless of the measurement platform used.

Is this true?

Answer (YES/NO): NO